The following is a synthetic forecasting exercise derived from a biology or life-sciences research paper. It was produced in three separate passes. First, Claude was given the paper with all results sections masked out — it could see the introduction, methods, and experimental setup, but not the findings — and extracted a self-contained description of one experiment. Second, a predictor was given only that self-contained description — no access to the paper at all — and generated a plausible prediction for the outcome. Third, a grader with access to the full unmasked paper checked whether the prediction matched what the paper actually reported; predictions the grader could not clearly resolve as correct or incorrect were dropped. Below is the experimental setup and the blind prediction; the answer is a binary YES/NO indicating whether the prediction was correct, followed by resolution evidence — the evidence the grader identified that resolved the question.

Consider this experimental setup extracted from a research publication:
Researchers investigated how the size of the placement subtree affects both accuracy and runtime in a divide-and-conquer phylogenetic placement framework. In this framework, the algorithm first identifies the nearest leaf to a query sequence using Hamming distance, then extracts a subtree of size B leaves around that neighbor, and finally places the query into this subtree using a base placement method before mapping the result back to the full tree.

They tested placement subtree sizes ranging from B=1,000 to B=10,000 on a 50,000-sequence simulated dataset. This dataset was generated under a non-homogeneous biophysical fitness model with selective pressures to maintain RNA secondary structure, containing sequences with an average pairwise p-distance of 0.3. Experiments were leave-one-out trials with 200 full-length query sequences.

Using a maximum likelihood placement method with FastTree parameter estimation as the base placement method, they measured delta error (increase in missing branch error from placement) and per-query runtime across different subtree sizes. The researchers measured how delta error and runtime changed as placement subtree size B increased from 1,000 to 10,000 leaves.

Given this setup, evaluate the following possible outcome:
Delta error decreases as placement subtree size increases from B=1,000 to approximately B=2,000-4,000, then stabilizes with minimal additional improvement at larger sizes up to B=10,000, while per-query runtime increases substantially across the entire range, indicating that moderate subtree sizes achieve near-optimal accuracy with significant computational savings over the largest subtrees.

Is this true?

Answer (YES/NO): NO